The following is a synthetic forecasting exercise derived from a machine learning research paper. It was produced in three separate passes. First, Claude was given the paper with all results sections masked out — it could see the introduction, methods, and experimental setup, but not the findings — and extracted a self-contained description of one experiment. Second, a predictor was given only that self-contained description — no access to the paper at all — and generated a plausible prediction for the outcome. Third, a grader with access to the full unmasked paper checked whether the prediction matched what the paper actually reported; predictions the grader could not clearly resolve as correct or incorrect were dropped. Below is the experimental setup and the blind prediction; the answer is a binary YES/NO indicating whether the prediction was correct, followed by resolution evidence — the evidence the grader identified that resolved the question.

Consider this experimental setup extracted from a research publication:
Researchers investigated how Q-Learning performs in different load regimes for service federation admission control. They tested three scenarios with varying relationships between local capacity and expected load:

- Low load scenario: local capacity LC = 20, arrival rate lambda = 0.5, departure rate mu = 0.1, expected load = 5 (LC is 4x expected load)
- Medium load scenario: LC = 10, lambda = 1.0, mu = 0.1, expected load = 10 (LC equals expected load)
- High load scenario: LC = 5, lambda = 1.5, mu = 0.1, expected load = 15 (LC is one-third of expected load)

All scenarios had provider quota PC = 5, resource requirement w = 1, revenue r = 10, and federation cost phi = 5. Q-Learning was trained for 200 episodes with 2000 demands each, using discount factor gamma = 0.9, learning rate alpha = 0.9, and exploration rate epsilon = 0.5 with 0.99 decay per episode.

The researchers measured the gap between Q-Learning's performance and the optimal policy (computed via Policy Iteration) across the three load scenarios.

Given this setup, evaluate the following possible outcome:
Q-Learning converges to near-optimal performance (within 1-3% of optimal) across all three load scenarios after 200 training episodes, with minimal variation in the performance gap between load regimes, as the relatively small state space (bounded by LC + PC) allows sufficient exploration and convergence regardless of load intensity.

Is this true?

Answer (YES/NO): NO